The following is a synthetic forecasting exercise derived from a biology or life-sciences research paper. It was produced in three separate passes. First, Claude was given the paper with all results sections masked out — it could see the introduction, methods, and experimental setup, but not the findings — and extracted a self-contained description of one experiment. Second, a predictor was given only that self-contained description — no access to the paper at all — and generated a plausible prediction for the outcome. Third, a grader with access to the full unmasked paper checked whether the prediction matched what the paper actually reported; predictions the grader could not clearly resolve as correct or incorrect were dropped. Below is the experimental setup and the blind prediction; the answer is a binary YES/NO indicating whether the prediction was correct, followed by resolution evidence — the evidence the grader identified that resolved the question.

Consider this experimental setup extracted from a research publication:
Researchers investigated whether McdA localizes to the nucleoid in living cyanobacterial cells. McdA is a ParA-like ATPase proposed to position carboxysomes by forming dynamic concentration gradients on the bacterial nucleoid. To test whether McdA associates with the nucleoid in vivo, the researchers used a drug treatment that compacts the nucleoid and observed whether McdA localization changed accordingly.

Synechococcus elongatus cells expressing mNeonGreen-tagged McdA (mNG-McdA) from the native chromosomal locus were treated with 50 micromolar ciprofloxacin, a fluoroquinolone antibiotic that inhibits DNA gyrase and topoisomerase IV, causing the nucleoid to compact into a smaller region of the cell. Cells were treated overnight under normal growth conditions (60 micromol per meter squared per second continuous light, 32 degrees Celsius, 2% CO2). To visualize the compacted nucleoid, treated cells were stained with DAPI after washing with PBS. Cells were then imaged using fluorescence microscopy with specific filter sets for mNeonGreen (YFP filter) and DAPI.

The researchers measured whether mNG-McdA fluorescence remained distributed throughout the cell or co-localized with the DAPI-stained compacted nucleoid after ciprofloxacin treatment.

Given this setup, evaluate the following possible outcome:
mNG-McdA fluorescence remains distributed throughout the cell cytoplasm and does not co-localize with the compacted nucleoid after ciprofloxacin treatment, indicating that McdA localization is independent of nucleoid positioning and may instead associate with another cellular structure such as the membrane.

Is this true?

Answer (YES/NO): NO